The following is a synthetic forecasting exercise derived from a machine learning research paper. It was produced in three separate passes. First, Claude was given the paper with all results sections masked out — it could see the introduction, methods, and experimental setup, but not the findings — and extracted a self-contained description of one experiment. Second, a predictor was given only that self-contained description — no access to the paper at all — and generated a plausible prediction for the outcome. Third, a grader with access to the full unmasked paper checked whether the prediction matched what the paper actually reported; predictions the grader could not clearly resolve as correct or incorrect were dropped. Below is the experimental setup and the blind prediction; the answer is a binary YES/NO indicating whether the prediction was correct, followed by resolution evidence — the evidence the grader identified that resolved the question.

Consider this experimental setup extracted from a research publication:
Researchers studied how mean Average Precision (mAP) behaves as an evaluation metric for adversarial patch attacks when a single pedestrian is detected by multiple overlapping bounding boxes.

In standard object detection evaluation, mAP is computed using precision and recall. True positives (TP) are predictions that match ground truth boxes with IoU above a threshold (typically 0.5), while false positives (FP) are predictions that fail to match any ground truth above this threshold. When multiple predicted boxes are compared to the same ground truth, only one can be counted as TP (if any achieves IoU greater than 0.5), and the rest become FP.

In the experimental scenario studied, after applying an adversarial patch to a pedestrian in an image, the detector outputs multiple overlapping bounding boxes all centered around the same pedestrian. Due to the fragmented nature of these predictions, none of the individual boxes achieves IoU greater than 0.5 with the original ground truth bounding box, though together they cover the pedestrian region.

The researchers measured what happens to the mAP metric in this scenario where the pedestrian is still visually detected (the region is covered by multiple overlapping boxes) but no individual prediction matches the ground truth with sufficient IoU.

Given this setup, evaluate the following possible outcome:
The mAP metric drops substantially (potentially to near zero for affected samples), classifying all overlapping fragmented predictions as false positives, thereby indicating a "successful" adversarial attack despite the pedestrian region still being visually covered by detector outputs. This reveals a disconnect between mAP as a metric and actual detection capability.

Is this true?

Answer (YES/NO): YES